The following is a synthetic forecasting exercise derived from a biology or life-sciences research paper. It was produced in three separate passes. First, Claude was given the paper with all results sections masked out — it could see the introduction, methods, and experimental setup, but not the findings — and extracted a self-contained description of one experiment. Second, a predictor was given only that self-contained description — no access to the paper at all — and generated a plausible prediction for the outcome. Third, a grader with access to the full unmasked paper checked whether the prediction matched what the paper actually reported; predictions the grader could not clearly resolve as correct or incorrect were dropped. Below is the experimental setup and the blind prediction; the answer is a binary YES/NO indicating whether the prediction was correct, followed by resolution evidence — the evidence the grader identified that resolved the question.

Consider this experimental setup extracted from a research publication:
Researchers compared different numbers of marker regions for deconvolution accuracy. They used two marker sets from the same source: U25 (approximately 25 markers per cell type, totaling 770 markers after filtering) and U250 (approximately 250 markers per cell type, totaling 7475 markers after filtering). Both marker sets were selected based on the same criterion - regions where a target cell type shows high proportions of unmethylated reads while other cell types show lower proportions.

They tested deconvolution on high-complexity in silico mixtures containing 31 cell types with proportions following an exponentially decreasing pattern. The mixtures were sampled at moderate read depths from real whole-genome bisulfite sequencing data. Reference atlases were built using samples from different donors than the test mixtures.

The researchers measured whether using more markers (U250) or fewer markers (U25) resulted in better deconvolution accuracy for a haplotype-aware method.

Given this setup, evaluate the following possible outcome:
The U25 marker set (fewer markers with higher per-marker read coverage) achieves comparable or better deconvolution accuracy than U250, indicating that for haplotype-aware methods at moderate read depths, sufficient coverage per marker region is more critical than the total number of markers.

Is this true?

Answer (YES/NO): NO